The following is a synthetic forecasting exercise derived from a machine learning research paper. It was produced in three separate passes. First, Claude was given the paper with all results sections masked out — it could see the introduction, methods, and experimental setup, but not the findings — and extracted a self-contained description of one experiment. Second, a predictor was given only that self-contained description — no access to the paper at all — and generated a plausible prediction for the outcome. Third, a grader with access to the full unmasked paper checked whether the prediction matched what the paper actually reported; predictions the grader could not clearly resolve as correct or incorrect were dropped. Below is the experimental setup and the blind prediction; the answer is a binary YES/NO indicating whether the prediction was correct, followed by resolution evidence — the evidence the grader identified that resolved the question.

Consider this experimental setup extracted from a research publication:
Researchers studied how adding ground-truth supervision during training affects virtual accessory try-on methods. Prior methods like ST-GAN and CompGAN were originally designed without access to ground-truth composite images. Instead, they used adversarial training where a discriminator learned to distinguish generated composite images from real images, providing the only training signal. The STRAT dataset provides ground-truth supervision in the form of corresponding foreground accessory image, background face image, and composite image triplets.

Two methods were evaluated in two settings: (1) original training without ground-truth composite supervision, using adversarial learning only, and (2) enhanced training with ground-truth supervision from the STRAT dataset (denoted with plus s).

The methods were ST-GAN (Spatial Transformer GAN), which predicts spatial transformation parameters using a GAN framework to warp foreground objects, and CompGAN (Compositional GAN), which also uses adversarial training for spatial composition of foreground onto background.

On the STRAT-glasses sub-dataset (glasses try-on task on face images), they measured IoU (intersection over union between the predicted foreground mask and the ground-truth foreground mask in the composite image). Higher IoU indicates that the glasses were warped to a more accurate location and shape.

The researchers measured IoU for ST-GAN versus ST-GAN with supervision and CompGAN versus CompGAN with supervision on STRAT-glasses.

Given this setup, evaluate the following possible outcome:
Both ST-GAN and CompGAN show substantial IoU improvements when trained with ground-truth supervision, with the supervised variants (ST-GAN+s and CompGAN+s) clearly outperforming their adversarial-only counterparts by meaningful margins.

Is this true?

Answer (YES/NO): YES